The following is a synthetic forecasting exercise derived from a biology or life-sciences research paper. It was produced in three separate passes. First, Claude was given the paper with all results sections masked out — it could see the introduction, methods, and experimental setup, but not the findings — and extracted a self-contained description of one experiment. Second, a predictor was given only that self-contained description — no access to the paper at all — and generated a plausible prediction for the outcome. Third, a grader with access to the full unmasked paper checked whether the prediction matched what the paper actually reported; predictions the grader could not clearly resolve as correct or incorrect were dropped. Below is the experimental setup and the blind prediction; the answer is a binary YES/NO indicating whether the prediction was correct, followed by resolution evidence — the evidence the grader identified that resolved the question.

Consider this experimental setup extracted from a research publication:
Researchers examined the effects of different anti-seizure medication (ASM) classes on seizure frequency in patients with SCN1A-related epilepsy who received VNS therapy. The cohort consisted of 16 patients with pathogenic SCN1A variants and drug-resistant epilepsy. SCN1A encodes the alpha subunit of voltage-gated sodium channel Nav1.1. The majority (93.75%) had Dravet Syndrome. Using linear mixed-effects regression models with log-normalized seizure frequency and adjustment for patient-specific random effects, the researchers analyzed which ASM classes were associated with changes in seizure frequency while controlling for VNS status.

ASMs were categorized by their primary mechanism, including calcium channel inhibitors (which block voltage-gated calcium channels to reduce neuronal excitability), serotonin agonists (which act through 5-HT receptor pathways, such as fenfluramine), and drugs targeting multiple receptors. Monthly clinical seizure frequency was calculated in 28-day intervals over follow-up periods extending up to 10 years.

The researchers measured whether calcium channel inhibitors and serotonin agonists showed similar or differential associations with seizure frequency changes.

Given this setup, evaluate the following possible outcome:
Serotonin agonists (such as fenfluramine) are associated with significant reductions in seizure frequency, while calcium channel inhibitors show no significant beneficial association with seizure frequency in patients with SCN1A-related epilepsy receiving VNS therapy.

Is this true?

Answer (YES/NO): NO